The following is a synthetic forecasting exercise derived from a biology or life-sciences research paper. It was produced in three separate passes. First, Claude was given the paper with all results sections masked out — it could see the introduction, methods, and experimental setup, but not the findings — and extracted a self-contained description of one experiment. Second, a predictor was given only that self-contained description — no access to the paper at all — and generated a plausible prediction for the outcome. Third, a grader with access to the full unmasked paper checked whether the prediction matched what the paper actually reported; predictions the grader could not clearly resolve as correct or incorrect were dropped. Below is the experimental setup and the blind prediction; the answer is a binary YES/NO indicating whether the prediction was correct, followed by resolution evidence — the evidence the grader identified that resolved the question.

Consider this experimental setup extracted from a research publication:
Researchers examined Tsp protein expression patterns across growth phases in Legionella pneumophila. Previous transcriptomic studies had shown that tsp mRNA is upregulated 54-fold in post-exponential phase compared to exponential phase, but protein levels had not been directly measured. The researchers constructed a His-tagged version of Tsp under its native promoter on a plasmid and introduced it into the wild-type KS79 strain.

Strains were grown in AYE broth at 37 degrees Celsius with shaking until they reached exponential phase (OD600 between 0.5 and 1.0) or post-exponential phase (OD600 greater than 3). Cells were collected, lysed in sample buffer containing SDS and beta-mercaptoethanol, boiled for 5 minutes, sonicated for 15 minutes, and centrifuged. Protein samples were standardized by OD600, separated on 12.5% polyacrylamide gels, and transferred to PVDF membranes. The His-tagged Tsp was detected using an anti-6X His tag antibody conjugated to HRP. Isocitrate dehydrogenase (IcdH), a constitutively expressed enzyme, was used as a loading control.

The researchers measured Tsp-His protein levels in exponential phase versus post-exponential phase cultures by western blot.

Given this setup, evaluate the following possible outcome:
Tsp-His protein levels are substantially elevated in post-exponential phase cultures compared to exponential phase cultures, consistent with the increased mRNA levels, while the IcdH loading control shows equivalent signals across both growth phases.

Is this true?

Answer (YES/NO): NO